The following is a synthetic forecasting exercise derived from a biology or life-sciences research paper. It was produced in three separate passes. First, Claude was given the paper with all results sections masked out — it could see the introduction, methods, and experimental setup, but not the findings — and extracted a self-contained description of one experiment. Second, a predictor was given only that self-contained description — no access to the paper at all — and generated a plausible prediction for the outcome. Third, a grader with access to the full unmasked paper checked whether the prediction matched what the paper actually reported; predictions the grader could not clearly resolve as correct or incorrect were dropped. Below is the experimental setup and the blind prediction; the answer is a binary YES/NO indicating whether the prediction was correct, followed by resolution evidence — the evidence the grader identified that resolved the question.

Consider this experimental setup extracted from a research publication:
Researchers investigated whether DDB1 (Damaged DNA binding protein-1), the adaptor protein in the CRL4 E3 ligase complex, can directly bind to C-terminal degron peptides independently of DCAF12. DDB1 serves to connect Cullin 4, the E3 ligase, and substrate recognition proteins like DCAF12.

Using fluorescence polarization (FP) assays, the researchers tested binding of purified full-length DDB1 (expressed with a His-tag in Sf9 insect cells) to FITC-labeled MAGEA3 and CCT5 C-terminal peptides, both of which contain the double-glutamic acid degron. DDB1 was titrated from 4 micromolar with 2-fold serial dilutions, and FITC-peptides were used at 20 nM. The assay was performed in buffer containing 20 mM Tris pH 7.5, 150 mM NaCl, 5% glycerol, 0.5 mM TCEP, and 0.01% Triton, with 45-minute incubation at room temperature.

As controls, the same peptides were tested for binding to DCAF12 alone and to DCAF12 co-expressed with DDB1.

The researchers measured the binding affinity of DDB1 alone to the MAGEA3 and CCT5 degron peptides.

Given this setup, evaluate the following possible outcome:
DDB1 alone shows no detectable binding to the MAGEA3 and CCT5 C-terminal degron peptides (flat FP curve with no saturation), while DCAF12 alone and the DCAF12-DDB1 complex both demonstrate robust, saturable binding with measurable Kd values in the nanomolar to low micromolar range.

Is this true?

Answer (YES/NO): YES